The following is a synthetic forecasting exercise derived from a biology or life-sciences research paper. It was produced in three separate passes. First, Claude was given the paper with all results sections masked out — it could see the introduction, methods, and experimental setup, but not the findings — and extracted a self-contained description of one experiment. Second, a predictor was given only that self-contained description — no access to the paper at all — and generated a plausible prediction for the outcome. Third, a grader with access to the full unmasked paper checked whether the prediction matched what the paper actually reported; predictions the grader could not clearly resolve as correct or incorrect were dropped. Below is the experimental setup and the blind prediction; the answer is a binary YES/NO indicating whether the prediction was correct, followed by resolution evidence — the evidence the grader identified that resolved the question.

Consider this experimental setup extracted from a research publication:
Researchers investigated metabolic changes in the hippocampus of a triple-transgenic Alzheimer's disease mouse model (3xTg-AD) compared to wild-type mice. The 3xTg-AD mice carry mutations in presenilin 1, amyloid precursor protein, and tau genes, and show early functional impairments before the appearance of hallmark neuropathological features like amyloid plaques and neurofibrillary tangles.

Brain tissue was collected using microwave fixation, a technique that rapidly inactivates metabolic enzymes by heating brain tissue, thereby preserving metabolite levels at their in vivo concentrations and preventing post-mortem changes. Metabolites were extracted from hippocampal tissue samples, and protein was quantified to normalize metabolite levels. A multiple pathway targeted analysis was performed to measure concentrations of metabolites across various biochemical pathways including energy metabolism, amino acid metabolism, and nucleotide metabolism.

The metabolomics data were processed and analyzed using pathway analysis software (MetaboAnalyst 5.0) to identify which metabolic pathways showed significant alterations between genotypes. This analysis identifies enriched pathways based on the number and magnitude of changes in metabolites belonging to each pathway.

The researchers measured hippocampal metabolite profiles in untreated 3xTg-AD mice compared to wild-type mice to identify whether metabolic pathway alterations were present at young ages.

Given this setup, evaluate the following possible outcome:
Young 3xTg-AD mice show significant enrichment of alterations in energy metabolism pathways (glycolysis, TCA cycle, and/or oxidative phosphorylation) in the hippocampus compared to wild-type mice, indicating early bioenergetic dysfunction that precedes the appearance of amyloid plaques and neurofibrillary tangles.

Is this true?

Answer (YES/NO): YES